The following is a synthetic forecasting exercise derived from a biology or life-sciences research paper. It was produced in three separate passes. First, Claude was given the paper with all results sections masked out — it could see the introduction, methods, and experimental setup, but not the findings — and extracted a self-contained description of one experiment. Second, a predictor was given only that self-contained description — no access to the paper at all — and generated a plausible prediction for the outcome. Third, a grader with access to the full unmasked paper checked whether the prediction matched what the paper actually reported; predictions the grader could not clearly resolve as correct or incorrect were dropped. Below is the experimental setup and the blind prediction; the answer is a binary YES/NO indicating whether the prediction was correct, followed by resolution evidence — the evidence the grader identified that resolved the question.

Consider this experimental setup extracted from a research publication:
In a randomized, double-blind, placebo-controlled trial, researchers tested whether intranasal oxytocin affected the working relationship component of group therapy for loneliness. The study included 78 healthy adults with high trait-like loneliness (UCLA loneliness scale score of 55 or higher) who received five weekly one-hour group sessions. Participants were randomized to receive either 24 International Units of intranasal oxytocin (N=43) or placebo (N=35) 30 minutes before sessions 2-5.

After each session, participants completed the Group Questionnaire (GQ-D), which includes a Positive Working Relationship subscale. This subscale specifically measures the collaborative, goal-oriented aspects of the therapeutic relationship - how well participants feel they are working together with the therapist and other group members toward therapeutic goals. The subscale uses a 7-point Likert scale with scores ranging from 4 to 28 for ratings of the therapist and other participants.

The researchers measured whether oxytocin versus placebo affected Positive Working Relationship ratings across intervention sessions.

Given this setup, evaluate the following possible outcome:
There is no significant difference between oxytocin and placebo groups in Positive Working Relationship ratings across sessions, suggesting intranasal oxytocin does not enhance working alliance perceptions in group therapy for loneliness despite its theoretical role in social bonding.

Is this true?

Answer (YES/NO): YES